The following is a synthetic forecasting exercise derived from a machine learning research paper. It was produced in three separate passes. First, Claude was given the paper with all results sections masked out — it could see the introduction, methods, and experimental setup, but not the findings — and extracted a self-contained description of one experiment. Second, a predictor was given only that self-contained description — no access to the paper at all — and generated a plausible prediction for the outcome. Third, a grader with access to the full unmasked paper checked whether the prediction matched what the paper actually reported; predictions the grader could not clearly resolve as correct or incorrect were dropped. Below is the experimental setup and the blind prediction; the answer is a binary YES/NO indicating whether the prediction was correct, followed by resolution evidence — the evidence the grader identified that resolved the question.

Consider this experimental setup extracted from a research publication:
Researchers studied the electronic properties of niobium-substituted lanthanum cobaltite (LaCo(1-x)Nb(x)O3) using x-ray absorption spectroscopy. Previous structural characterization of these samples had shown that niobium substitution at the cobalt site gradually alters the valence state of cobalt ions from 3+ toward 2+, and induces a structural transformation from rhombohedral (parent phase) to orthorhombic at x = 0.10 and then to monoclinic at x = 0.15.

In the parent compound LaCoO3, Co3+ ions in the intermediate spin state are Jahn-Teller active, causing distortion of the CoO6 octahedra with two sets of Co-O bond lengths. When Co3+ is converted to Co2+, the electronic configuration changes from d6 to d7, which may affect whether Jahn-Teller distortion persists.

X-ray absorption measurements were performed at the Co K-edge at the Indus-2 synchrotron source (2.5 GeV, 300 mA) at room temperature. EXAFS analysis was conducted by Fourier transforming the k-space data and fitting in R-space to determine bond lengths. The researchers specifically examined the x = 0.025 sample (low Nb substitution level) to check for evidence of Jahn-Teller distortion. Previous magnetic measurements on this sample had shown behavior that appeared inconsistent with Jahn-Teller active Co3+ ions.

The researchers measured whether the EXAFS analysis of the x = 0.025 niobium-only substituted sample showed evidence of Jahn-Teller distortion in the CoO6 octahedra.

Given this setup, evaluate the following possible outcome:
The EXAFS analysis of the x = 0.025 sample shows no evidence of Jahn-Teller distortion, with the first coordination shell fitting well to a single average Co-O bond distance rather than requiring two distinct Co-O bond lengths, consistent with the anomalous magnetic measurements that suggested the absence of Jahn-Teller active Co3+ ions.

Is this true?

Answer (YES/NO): NO